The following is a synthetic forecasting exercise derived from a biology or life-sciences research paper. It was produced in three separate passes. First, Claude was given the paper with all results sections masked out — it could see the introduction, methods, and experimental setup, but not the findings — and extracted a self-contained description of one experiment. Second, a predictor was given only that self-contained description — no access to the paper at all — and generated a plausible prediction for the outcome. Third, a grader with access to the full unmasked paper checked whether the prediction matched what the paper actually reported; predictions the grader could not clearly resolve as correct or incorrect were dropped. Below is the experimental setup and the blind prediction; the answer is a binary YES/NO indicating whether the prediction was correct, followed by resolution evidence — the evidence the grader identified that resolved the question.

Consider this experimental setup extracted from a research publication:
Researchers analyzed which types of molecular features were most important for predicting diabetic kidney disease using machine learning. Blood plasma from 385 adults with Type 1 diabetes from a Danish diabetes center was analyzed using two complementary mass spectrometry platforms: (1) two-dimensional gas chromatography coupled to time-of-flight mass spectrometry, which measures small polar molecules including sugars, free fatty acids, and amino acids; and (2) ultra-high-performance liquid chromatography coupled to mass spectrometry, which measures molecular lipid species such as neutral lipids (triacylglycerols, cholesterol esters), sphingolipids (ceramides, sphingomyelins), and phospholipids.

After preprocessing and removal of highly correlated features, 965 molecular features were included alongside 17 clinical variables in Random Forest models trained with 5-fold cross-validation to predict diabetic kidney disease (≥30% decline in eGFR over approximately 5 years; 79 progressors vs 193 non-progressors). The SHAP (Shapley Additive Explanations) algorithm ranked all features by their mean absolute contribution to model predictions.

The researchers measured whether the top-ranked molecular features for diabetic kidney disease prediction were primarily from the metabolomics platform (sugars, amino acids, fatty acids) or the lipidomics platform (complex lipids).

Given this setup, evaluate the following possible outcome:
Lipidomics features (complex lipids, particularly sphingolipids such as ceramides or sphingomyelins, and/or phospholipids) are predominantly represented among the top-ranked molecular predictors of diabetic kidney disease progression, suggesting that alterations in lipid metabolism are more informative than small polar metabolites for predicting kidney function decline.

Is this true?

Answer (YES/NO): NO